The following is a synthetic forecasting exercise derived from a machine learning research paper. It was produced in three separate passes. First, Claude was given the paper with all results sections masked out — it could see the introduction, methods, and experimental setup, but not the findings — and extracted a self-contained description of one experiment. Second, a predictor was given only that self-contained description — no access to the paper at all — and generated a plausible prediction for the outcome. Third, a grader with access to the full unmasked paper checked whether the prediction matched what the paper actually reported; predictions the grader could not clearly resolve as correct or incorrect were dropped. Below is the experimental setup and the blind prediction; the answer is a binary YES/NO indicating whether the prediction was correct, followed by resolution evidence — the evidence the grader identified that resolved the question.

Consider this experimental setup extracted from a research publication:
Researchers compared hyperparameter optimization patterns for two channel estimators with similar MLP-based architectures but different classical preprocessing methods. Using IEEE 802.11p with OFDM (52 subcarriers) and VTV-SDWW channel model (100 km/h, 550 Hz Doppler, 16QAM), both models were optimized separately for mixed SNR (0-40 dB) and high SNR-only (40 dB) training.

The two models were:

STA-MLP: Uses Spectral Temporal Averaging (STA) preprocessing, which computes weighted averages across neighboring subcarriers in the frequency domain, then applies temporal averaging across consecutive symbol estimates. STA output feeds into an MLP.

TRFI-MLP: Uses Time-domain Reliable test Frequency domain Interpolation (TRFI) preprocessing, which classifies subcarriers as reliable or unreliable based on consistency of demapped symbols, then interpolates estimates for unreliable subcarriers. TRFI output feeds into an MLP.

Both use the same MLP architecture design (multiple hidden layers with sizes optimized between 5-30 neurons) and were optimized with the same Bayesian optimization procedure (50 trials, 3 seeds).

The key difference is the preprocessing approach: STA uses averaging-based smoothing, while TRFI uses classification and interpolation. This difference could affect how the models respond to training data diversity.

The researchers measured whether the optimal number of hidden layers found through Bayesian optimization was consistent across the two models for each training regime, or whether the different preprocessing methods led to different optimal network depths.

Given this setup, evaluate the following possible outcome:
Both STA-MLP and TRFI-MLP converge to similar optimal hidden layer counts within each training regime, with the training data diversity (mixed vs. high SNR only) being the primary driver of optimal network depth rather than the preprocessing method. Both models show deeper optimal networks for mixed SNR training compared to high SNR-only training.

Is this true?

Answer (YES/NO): NO